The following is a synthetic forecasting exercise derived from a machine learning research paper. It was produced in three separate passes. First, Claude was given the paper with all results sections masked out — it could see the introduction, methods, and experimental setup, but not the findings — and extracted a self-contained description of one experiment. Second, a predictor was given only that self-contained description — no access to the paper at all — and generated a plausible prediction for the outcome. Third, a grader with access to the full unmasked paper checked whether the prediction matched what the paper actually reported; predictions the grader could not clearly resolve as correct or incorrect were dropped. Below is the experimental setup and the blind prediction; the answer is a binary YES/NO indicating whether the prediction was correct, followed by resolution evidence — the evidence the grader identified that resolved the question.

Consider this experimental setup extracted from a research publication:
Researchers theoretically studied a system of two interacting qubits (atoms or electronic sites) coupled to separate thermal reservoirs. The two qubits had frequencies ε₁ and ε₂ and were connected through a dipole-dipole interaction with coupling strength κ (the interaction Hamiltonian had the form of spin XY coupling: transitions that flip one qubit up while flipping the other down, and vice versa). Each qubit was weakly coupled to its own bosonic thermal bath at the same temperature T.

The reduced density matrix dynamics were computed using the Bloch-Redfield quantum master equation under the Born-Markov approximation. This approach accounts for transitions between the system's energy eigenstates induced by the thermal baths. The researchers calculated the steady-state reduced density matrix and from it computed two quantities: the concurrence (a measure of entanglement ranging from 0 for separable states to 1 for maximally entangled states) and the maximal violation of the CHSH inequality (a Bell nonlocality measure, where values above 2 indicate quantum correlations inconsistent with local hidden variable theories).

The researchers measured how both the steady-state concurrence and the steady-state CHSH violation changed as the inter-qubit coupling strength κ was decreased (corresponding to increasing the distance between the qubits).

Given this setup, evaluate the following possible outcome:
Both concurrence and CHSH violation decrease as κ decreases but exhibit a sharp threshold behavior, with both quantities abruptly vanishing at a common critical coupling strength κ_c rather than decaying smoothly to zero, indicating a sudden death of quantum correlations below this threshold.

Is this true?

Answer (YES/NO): NO